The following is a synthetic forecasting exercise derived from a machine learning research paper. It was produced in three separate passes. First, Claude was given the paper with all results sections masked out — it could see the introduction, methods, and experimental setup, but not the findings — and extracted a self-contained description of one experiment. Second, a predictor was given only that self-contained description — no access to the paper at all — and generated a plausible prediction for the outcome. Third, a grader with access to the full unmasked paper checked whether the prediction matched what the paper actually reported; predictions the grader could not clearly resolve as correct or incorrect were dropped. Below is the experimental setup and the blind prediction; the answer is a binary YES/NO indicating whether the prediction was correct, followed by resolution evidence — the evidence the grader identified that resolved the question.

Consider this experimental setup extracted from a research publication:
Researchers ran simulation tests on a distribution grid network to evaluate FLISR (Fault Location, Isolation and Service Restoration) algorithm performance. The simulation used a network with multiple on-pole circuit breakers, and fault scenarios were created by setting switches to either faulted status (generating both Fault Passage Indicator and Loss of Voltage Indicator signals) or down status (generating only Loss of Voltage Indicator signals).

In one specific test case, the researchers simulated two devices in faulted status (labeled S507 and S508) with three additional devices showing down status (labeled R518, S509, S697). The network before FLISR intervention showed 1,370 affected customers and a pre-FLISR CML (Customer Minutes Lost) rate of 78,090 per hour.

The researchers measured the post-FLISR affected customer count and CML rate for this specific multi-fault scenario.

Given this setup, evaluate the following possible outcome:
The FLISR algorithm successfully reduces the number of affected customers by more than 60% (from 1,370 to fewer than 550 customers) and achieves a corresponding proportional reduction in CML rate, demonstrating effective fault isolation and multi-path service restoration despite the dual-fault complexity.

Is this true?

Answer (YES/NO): YES